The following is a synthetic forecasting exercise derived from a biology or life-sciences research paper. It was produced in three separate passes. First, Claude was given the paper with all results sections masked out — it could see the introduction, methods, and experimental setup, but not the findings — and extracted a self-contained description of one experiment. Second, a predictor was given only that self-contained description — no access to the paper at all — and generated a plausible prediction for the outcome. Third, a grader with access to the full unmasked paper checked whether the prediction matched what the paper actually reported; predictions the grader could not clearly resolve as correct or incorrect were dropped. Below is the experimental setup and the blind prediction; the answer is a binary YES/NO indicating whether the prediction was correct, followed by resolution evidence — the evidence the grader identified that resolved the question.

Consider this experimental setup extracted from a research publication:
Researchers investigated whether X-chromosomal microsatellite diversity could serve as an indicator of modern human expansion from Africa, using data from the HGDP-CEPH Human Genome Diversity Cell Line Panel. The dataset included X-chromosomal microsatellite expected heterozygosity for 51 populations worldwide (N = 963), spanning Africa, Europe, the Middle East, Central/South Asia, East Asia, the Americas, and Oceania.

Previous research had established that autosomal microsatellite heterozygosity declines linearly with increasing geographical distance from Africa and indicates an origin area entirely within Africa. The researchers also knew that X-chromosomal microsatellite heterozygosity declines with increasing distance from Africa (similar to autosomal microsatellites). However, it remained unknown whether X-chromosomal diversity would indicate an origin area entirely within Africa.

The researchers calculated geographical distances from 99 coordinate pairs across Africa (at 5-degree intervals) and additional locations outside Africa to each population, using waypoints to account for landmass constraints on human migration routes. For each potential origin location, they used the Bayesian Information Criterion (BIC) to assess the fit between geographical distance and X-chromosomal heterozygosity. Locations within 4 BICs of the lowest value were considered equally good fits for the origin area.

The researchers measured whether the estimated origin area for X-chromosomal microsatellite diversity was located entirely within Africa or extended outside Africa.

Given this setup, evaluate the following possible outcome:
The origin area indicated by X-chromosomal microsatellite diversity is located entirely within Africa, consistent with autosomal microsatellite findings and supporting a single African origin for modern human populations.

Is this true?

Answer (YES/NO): YES